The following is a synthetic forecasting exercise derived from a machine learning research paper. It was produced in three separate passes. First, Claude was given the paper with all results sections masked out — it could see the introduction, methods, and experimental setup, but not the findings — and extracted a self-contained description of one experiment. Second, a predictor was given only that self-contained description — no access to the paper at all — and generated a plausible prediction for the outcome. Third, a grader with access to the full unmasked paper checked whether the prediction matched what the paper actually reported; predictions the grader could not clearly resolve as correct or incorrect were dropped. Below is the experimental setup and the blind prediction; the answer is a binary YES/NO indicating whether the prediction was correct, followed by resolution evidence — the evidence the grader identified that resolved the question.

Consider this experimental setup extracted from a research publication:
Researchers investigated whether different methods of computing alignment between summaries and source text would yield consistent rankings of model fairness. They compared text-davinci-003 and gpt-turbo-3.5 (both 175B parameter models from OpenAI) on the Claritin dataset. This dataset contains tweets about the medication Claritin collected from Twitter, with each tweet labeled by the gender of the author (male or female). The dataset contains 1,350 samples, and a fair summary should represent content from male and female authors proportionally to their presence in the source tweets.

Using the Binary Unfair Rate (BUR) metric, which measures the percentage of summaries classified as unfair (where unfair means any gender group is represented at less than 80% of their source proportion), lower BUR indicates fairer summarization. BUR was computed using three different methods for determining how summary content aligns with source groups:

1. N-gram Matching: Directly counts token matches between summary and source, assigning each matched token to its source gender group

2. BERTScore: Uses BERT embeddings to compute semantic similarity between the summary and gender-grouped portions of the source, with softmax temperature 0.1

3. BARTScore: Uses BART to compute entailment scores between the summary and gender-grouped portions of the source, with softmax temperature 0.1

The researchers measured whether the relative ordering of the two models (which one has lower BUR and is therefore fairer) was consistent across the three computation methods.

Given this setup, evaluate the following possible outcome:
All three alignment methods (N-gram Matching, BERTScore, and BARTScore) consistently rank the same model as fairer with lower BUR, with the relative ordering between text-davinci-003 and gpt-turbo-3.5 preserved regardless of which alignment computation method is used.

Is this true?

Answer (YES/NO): NO